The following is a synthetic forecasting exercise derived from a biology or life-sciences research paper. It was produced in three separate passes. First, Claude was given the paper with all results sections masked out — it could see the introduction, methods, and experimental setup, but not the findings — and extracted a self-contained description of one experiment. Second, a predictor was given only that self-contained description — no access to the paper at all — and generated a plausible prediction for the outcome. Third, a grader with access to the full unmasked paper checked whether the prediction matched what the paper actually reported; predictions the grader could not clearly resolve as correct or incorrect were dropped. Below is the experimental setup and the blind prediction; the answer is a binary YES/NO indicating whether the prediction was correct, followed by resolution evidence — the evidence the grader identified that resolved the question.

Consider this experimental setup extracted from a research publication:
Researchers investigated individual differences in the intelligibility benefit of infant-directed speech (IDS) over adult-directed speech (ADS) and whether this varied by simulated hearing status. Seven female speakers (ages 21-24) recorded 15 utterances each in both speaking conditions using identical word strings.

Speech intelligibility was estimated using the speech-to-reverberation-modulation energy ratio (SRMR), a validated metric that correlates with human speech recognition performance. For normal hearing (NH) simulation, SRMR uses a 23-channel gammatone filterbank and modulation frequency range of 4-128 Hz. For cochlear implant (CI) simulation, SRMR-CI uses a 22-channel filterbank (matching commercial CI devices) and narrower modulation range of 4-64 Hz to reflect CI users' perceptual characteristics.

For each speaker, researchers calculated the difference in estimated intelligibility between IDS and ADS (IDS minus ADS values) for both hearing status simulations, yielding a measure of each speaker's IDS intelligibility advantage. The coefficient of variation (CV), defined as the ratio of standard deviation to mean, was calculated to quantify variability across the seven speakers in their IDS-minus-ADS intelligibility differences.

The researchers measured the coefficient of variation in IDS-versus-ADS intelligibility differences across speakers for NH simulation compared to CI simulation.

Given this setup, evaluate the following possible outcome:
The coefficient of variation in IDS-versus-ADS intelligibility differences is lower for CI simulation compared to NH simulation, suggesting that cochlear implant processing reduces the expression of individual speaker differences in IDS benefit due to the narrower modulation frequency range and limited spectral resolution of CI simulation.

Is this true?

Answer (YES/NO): NO